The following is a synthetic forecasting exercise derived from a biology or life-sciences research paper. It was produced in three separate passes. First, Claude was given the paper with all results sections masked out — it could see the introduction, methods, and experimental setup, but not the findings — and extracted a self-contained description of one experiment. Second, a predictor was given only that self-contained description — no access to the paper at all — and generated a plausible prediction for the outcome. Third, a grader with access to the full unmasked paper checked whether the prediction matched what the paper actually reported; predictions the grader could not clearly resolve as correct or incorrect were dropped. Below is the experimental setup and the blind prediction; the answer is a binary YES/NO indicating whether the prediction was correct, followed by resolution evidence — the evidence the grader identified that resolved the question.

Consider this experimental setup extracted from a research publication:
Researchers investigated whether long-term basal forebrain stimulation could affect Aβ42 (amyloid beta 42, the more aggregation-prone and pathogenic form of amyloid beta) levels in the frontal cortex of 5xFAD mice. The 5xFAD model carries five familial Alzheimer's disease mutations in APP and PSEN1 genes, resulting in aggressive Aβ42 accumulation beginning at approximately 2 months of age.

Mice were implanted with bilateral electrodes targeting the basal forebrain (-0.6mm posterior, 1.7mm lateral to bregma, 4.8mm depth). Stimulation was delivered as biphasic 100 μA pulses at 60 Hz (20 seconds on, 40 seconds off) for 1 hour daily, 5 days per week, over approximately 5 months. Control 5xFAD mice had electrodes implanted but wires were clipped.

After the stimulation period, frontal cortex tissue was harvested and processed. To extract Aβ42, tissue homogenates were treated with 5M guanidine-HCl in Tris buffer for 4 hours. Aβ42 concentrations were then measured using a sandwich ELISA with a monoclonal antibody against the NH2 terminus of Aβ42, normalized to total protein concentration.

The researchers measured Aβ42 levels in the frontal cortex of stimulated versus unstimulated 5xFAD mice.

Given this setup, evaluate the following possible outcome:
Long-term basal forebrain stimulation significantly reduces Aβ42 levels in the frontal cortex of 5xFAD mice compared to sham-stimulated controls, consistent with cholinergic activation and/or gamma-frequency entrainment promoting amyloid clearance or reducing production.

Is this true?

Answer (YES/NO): YES